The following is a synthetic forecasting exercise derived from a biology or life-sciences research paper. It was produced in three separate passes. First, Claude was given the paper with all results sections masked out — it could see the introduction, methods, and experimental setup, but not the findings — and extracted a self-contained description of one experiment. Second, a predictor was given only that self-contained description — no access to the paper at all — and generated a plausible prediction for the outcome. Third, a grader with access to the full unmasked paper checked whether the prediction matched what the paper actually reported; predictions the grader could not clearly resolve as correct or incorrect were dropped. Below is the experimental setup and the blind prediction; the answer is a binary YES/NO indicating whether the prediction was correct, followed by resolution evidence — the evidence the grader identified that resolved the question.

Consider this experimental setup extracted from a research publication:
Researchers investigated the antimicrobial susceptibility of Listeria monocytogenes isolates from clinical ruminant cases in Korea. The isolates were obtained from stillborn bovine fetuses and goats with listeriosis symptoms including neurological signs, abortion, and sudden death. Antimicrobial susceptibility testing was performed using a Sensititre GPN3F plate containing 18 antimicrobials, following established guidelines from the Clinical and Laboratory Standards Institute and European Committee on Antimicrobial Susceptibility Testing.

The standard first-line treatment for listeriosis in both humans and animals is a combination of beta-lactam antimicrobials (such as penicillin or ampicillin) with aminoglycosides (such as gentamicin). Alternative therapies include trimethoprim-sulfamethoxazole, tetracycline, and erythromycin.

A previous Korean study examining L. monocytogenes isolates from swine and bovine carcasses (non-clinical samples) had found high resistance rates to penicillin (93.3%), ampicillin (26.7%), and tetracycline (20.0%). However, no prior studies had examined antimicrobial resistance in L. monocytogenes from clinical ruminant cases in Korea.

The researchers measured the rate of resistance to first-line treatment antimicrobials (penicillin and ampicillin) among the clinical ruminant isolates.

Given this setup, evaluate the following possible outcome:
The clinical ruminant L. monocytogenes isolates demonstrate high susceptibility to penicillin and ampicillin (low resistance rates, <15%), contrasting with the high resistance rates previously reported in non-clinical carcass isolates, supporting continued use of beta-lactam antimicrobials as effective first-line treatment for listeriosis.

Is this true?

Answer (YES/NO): YES